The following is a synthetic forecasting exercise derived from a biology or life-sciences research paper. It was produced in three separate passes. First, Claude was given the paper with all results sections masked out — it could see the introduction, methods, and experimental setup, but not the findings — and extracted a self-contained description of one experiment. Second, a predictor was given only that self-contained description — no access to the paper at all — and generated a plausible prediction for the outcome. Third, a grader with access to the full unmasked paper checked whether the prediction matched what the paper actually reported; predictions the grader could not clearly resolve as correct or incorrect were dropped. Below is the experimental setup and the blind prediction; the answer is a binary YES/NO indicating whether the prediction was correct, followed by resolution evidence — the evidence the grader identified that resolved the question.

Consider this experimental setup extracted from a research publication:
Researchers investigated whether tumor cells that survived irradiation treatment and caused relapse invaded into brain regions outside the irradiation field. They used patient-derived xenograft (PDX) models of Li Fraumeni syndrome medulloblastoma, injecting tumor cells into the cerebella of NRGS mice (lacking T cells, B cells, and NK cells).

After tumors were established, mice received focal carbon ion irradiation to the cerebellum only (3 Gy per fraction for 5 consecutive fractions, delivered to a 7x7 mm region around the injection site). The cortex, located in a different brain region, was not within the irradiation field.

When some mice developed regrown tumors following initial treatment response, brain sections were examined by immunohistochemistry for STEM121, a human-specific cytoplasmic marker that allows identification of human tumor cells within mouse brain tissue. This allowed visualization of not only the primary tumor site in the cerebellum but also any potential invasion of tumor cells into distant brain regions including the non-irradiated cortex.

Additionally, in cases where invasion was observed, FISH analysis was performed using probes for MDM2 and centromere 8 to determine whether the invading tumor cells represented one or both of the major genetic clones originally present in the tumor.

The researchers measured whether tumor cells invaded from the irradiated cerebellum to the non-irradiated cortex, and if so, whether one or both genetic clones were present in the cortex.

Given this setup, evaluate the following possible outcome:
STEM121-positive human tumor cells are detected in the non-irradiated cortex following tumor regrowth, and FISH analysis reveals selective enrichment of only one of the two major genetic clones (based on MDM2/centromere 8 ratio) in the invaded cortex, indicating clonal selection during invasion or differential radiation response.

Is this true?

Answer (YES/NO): NO